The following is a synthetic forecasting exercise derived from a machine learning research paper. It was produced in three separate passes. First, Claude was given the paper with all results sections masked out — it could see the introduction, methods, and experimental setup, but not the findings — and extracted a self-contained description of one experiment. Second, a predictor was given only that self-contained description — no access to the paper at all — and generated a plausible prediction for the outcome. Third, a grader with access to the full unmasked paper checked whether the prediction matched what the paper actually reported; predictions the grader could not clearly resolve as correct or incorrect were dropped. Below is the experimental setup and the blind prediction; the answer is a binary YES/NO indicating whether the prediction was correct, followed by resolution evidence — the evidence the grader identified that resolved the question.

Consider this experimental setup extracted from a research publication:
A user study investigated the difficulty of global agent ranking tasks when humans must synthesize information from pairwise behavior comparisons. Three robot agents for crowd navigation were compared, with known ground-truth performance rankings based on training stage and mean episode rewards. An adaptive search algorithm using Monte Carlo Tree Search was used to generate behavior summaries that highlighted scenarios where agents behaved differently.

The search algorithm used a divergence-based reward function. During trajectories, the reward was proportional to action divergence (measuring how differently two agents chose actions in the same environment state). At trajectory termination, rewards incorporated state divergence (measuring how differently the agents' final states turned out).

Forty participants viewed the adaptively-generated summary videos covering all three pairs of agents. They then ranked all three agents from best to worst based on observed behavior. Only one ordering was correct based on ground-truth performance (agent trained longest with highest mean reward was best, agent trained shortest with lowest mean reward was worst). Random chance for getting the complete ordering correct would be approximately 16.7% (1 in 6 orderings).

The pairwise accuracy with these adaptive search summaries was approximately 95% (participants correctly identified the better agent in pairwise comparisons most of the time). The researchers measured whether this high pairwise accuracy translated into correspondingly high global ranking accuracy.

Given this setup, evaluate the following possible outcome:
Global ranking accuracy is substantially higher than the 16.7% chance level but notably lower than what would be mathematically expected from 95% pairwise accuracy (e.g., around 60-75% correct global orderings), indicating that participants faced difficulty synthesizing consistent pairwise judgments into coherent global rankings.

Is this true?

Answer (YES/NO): YES